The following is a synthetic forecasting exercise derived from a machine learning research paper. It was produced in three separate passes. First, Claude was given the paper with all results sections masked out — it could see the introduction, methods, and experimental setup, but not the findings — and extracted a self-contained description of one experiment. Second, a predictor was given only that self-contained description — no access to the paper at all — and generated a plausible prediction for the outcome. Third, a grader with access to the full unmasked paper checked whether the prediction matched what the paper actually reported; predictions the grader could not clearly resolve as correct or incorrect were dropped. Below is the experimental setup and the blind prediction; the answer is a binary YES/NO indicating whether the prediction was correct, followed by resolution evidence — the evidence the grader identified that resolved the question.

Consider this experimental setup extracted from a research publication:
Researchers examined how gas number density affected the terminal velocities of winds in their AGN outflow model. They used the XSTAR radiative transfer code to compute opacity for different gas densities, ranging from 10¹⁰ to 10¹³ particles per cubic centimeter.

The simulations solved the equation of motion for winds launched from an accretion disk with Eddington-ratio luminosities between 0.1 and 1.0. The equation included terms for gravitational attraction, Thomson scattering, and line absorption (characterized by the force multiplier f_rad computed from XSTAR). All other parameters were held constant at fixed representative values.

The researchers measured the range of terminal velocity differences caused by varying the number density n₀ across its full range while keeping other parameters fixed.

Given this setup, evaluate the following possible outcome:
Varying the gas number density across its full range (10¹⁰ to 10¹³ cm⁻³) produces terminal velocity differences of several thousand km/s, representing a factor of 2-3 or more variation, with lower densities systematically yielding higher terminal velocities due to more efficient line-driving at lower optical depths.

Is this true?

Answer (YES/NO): NO